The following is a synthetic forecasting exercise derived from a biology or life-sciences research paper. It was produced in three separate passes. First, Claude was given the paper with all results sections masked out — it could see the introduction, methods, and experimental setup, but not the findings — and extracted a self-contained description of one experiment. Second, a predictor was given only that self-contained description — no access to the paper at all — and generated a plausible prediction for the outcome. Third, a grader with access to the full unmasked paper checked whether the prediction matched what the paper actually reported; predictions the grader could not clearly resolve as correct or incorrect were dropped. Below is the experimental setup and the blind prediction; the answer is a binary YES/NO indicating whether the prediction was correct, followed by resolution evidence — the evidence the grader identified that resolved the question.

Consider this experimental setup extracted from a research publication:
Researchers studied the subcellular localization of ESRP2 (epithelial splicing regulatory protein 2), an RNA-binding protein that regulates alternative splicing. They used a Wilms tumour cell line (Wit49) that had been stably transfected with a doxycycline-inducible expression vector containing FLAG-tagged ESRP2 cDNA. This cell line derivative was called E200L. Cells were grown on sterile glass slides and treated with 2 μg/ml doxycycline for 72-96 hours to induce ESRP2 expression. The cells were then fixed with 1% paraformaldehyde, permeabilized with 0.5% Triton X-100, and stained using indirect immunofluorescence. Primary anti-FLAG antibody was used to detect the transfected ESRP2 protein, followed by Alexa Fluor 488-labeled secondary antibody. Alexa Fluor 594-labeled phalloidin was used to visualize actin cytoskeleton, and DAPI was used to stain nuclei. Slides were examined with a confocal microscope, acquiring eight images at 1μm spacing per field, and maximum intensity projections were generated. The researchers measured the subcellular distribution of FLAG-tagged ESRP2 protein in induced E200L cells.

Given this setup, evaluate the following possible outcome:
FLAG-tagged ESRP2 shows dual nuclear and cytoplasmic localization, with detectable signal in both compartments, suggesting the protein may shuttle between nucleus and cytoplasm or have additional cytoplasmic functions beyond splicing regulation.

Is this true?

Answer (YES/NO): NO